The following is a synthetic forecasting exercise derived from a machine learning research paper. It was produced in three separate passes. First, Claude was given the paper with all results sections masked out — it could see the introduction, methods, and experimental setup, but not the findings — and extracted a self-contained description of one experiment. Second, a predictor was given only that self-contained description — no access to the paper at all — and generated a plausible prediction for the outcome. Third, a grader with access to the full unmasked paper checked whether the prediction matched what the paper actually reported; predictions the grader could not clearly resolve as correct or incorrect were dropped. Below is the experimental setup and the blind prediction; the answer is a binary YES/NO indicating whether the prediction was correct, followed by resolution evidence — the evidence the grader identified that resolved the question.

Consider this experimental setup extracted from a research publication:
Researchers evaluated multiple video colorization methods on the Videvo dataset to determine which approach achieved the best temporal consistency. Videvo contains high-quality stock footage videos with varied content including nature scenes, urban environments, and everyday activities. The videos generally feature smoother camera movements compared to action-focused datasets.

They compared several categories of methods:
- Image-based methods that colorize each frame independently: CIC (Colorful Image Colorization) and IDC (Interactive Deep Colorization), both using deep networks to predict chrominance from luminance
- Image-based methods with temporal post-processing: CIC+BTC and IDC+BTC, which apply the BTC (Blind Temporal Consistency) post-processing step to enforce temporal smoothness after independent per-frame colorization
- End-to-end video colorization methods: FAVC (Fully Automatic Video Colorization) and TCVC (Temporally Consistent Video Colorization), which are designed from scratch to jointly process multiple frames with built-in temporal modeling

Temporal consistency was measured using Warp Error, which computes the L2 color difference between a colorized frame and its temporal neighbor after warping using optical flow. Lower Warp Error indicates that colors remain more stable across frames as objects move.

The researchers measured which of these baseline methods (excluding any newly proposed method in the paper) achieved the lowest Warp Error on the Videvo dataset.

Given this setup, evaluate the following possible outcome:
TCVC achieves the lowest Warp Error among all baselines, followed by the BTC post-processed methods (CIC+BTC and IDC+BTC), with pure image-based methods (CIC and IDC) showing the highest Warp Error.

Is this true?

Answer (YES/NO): NO